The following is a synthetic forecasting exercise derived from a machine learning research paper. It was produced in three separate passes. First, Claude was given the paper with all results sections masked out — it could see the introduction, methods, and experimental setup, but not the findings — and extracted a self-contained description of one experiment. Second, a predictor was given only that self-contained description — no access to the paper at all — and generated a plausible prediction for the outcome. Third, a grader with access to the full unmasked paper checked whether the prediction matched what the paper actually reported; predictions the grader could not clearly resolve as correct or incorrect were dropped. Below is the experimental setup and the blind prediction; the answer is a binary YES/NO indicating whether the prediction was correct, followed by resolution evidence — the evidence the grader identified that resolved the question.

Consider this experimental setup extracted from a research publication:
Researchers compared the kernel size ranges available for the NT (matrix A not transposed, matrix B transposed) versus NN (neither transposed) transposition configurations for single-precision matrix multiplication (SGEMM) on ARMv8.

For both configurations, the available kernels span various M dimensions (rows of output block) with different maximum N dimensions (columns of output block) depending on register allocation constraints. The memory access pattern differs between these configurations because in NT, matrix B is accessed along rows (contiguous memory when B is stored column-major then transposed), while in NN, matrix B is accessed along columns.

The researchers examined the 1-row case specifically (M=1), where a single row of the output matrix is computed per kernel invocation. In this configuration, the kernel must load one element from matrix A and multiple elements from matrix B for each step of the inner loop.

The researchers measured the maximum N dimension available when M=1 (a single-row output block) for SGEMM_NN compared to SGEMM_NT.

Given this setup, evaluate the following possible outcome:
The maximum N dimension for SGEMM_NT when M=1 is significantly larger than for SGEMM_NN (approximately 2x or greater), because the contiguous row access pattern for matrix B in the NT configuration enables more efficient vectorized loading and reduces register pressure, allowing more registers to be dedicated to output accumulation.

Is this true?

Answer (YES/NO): YES